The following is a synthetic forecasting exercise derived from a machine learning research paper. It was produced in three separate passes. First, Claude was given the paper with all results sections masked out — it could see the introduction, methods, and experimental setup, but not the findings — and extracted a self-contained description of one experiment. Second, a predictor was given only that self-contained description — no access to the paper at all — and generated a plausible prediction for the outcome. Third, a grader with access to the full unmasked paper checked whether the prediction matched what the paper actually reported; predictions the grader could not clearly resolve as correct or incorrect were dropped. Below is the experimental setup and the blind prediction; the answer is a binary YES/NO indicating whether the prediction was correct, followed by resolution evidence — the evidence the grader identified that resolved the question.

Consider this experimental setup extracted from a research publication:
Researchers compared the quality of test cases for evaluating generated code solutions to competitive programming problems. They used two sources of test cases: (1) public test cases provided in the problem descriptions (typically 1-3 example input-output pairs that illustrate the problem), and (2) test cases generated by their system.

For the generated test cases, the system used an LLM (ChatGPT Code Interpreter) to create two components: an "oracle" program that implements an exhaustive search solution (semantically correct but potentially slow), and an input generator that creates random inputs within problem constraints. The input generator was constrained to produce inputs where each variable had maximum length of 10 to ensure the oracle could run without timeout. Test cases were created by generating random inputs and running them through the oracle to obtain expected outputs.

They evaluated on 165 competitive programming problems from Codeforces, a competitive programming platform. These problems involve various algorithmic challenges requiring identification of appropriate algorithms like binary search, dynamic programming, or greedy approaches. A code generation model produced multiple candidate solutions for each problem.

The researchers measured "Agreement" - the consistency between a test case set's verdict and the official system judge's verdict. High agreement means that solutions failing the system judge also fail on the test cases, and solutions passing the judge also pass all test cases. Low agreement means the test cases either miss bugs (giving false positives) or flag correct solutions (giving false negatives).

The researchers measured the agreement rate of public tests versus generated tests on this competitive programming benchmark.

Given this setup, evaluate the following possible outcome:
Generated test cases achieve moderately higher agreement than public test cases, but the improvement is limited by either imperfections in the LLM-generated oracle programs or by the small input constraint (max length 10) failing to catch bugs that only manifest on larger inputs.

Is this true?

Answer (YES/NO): NO